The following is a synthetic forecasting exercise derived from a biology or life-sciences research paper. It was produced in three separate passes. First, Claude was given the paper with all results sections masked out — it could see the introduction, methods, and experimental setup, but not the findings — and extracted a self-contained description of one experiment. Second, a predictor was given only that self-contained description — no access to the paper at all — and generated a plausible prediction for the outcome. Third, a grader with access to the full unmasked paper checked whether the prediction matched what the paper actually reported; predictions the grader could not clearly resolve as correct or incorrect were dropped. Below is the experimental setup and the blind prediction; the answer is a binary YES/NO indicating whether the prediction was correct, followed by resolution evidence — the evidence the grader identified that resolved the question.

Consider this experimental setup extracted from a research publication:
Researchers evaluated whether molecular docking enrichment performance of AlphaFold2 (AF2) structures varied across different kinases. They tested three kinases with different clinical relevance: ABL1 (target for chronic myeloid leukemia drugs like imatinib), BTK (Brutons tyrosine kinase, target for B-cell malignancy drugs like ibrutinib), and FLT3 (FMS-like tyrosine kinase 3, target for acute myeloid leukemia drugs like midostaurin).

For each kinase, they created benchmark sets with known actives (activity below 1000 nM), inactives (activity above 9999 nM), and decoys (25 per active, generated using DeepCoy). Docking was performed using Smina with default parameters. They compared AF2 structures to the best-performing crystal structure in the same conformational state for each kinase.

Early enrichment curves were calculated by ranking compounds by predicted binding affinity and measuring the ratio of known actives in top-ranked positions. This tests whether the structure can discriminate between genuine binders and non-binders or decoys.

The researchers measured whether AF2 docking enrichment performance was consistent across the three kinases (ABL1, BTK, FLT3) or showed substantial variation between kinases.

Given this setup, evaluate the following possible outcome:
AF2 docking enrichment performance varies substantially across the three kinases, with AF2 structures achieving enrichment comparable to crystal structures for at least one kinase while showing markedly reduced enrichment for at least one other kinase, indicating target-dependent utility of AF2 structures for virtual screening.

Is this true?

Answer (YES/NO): YES